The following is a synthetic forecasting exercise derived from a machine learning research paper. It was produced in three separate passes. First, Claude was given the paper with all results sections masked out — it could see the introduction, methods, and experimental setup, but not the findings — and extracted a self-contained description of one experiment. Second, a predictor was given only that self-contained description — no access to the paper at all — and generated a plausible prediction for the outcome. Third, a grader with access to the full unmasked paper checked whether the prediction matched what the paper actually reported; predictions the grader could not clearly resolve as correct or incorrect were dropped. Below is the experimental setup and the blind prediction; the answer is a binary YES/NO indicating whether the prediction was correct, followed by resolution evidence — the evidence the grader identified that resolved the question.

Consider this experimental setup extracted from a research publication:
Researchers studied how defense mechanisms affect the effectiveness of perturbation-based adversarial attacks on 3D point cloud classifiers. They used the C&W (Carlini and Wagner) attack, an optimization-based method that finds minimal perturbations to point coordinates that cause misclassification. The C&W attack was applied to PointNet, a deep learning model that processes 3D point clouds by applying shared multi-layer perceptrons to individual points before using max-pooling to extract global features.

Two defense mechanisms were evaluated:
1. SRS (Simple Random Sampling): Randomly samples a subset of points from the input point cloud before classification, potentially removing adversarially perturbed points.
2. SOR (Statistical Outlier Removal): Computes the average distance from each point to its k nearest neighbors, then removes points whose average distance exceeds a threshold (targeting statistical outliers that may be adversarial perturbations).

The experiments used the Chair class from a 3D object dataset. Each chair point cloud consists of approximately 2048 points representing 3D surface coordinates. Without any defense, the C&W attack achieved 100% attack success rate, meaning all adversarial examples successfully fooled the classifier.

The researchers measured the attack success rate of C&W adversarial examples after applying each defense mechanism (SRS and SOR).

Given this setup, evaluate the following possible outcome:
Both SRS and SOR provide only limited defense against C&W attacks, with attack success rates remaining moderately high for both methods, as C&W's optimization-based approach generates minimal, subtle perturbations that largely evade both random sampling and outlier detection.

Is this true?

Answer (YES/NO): NO